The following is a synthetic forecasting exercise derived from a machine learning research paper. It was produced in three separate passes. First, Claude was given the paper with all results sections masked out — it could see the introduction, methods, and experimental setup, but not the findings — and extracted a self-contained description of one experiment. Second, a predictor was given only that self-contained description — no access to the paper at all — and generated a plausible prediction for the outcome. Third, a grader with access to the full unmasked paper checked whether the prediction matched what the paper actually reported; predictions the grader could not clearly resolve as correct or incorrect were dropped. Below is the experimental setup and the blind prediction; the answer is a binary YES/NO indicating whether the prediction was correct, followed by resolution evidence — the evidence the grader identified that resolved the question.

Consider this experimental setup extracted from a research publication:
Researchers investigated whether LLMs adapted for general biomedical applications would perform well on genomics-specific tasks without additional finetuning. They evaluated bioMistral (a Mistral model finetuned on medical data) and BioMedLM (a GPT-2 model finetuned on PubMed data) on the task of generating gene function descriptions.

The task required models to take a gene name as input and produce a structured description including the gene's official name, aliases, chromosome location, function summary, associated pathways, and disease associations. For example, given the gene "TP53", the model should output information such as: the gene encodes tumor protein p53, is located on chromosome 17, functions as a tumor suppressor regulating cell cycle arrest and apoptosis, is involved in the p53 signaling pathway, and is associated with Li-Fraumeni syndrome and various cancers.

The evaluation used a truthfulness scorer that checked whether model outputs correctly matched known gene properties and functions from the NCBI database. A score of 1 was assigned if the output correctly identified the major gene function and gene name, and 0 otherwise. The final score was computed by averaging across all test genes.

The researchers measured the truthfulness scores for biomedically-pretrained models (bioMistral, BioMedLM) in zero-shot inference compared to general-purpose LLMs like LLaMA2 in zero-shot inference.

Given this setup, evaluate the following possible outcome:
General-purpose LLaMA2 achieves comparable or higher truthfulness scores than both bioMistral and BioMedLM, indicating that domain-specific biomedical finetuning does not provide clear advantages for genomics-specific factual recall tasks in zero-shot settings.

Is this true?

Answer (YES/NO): YES